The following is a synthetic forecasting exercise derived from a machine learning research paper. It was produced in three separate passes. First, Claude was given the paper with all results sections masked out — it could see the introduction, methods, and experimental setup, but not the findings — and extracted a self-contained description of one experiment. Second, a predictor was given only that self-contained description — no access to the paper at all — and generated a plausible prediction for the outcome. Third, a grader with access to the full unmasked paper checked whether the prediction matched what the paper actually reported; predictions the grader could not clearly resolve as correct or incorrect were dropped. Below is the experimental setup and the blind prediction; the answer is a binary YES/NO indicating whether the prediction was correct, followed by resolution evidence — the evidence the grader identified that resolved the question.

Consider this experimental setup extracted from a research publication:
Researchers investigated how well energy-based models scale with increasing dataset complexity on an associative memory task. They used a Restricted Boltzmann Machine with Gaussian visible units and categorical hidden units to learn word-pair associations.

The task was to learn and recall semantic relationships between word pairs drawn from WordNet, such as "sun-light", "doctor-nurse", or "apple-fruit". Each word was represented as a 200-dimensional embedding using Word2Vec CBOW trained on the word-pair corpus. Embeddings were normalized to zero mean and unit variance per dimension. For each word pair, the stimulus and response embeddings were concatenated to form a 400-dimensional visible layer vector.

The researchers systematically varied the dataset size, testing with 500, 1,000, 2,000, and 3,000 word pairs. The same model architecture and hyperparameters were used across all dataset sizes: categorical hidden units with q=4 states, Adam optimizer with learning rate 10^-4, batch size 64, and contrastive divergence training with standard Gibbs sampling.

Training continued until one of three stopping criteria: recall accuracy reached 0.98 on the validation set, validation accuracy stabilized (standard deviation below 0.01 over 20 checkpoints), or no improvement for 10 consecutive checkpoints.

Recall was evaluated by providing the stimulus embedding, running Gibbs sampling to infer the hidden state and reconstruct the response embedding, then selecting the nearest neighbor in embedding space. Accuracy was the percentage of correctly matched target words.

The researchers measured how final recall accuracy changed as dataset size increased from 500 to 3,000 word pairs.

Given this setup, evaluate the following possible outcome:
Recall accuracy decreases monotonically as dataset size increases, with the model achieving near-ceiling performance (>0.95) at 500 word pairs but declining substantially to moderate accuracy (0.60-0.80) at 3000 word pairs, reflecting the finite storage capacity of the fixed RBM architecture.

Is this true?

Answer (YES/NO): NO